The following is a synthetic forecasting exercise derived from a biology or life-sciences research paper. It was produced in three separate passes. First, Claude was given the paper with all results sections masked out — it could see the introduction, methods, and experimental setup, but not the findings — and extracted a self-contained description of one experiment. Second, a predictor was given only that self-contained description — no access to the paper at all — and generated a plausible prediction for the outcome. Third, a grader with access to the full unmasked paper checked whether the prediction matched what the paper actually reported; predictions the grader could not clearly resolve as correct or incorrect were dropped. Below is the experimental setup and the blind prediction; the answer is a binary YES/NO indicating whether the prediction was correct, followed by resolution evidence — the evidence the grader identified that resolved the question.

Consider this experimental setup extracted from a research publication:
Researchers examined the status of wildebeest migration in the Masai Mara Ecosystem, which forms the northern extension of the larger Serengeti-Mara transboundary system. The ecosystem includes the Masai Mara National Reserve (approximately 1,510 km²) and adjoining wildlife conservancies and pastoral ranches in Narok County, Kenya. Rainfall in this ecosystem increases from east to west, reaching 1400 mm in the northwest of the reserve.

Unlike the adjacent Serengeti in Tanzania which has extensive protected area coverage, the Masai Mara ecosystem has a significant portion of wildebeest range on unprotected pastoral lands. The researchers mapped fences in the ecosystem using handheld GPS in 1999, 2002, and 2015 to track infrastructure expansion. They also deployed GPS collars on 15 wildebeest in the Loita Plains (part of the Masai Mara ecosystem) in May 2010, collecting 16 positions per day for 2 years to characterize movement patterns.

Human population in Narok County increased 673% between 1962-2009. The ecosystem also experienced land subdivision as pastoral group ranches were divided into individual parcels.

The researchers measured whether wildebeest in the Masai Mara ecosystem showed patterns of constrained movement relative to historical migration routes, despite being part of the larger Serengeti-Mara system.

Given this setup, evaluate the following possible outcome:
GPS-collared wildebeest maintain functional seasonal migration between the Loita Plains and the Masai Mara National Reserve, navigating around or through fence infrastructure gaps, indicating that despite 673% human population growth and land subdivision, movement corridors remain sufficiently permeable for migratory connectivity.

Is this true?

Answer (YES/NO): NO